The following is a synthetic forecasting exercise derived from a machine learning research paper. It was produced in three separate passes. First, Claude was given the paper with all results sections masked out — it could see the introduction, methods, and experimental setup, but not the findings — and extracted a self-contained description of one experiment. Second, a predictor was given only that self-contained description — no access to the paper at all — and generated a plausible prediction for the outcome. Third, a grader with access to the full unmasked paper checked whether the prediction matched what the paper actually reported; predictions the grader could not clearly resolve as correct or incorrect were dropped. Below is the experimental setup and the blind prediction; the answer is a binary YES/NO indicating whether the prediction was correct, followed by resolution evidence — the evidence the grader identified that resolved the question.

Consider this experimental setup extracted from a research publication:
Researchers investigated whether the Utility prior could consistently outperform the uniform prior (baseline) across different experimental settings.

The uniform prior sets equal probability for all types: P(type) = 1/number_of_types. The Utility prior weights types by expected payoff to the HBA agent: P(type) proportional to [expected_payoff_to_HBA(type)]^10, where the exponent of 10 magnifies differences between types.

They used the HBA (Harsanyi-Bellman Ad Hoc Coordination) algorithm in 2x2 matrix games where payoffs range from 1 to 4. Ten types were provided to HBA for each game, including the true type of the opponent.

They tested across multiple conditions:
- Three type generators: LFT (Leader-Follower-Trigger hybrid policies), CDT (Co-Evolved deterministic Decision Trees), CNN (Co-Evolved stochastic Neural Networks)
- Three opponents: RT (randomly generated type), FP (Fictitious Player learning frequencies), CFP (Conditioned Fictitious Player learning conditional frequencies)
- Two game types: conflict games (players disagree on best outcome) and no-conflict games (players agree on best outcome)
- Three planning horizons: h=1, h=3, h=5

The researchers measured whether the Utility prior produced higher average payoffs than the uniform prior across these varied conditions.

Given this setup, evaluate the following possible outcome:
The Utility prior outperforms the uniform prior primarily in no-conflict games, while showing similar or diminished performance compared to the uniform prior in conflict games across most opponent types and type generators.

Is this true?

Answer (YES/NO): NO